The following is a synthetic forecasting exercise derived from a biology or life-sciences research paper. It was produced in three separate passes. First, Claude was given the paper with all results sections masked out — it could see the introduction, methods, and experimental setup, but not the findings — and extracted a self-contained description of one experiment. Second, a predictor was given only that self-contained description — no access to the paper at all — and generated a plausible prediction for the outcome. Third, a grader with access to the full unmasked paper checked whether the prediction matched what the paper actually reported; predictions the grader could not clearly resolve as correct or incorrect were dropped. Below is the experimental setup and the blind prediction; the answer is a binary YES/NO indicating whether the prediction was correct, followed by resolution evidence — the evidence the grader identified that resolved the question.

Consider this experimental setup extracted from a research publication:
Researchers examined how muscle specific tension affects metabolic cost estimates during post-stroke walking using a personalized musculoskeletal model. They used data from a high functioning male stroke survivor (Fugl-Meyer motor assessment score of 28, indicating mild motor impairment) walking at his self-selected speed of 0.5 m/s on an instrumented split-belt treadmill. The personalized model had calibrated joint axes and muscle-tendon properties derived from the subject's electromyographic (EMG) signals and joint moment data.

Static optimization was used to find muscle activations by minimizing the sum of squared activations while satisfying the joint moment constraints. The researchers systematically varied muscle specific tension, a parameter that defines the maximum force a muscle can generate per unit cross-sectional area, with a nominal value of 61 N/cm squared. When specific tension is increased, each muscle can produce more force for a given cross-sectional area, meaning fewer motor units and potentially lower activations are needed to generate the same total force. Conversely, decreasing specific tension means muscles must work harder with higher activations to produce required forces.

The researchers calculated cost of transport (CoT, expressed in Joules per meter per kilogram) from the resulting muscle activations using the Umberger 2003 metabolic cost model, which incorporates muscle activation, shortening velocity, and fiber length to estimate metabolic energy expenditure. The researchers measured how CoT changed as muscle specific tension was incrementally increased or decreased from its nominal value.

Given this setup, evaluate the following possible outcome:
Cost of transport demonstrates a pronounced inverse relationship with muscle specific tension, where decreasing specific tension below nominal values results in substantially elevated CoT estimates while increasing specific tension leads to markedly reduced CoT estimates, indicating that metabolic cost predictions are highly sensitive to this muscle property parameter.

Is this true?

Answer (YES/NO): YES